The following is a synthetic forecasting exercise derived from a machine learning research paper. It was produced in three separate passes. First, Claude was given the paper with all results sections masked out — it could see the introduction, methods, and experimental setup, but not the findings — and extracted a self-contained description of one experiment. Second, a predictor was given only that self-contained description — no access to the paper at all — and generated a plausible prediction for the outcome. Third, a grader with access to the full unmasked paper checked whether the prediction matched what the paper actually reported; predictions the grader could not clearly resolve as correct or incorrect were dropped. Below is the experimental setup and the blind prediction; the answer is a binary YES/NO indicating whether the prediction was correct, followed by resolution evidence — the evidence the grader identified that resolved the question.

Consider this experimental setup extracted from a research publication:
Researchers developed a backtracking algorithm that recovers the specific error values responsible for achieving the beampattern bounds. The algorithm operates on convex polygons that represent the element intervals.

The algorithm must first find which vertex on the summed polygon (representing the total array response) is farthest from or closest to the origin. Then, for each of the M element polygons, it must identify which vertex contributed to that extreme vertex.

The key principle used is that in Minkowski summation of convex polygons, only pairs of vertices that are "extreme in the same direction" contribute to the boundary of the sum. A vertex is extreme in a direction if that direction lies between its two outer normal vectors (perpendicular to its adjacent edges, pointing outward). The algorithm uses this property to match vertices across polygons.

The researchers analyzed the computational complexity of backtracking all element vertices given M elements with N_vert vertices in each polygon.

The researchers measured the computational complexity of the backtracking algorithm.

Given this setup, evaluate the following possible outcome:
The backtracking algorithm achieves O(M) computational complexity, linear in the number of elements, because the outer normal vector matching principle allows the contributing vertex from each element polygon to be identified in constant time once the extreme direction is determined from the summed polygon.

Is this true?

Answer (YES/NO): NO